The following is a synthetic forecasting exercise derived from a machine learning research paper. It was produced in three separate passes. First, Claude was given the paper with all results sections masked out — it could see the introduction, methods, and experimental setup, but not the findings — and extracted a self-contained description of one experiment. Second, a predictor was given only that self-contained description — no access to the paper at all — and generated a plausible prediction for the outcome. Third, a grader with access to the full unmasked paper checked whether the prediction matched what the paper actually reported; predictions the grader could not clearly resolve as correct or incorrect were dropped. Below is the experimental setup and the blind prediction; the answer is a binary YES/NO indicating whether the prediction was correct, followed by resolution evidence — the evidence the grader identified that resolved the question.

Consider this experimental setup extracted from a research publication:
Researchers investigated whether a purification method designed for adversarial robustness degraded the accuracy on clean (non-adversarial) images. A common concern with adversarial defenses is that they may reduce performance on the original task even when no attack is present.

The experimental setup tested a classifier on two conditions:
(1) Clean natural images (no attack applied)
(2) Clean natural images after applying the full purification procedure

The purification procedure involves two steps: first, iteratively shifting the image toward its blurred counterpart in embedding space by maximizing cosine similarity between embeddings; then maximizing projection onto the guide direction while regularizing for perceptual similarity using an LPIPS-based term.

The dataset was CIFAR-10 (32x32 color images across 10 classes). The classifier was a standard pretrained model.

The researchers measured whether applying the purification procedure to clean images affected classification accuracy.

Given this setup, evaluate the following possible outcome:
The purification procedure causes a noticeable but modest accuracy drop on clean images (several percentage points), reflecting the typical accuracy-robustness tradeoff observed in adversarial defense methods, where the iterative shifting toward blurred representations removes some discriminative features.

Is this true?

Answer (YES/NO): NO